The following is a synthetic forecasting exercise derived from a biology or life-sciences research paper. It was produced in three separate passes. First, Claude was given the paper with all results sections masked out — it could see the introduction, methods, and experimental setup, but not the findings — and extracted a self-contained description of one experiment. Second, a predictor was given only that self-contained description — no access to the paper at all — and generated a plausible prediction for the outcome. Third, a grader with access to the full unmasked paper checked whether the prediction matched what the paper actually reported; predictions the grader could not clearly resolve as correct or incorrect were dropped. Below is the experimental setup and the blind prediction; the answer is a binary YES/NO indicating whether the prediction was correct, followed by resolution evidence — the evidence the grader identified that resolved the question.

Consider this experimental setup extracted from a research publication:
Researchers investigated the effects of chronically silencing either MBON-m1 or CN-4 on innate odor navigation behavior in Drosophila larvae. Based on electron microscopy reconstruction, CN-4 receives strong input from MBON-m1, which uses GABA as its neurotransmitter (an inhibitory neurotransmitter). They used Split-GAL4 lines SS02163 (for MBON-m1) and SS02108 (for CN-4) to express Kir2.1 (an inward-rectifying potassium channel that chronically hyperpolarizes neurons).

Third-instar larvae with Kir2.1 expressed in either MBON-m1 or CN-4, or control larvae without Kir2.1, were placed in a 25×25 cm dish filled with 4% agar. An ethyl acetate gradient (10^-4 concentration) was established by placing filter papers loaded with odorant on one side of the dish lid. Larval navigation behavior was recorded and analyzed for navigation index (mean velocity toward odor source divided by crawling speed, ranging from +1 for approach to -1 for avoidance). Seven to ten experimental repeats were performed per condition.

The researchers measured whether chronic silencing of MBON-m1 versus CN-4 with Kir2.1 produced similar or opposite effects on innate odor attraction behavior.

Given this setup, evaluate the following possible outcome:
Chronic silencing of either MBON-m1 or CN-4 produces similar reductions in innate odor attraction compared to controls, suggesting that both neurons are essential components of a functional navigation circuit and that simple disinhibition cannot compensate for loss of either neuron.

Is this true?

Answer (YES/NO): YES